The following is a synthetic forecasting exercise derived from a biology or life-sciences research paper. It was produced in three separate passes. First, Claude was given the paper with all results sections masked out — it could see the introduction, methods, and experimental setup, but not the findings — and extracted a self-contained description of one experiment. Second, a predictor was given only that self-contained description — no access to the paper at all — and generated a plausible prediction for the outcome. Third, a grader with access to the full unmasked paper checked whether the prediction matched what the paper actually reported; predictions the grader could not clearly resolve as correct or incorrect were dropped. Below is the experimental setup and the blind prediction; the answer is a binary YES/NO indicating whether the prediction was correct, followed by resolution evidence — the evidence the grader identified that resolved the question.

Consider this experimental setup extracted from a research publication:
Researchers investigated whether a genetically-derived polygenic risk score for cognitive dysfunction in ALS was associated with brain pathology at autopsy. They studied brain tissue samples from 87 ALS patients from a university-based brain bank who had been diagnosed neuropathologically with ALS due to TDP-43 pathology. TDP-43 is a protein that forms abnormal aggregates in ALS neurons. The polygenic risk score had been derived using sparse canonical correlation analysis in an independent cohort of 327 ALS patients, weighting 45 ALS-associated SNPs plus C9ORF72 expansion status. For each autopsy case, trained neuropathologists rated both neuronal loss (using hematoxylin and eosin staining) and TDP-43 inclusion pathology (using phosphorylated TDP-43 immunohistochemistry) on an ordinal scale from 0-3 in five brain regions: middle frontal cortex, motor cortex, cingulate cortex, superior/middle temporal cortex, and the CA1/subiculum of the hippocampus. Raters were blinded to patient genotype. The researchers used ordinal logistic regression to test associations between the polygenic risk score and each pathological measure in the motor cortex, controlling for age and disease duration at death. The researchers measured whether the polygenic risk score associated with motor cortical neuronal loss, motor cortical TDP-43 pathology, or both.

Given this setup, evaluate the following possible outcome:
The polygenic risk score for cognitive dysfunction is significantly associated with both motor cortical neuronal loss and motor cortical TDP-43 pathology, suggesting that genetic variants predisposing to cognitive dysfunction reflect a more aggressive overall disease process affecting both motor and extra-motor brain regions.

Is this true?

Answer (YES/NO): NO